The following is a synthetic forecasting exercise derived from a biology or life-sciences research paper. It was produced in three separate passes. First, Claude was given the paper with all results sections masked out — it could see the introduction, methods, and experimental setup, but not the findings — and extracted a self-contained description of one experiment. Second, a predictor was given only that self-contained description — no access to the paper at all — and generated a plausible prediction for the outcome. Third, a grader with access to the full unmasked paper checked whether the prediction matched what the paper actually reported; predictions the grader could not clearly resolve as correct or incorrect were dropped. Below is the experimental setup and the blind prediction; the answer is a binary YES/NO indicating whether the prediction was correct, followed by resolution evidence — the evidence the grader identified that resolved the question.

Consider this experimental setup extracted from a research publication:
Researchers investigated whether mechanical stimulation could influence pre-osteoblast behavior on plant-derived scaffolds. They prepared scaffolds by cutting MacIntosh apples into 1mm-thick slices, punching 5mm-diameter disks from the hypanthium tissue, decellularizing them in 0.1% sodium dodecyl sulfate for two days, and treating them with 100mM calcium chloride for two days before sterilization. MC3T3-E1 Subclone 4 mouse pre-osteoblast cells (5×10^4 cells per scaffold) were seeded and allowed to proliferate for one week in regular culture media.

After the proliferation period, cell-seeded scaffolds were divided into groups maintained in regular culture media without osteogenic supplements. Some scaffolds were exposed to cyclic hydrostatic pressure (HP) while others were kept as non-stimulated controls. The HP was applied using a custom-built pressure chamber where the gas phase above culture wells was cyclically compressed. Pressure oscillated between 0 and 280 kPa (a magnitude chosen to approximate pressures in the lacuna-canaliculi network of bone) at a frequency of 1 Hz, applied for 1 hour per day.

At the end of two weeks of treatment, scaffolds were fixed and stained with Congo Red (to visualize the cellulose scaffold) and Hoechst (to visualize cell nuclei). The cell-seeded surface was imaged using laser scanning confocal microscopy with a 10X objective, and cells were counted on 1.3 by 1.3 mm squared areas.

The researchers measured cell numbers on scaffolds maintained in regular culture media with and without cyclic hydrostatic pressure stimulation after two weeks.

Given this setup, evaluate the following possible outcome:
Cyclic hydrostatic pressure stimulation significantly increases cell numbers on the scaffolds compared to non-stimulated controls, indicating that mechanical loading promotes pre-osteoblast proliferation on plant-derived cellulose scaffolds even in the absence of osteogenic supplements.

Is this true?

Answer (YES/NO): NO